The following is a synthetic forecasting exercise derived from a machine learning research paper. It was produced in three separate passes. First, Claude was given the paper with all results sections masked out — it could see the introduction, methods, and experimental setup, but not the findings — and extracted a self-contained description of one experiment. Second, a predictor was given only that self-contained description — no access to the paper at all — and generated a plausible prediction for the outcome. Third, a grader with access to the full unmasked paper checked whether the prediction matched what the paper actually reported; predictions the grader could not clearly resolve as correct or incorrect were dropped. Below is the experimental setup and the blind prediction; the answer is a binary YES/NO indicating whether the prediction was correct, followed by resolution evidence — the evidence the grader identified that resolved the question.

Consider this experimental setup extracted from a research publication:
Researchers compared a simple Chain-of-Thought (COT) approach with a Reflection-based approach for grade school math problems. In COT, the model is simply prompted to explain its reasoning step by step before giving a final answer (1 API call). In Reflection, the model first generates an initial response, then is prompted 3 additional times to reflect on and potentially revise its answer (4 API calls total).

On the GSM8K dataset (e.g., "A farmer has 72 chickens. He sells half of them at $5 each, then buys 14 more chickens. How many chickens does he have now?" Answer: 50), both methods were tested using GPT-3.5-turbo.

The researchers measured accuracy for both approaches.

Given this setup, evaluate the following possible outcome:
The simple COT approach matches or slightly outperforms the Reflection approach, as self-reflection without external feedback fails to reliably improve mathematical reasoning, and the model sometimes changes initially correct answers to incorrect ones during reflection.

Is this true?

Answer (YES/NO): YES